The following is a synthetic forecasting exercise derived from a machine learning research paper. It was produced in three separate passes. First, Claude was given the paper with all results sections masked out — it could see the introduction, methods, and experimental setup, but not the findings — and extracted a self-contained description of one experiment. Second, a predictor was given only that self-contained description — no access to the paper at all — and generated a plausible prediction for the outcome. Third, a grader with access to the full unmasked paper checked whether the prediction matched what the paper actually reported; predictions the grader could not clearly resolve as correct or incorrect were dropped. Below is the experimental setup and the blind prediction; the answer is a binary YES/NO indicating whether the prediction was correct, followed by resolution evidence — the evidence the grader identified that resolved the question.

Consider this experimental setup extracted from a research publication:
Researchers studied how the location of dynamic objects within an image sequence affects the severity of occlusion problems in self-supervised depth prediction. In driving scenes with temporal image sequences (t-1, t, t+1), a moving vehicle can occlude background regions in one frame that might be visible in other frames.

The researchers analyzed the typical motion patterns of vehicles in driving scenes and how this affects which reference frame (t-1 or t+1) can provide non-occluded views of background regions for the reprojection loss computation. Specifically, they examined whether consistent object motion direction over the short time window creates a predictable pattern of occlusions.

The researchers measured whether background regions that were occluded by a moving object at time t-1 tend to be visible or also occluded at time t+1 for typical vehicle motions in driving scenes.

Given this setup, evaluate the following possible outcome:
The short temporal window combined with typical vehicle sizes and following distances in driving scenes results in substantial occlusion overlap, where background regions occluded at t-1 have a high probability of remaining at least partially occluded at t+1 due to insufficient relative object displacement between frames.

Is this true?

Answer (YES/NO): NO